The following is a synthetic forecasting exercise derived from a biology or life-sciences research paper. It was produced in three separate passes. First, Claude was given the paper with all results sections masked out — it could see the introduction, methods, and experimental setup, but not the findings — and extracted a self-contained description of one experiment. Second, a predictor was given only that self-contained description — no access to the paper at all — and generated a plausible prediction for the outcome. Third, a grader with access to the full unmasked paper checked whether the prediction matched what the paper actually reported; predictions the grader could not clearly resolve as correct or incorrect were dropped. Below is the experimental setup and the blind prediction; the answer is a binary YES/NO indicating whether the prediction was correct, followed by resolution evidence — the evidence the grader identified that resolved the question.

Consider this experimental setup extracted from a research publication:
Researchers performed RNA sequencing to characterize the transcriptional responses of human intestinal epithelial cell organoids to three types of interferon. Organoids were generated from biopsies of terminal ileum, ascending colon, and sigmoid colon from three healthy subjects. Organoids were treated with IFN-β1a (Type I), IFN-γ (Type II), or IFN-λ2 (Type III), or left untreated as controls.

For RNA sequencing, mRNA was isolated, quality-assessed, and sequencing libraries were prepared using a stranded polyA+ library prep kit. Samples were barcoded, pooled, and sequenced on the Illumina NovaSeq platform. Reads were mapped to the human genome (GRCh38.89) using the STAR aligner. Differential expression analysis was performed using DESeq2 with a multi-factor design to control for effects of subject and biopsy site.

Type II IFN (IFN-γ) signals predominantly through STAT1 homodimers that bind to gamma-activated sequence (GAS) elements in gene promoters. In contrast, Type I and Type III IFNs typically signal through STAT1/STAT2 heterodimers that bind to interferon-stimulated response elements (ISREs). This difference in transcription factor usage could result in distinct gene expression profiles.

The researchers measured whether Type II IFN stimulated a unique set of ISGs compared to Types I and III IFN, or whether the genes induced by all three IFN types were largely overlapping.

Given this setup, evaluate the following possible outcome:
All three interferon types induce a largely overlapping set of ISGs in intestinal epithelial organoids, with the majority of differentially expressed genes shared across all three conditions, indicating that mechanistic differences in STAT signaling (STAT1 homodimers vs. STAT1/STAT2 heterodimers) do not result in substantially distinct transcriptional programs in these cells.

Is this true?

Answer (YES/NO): NO